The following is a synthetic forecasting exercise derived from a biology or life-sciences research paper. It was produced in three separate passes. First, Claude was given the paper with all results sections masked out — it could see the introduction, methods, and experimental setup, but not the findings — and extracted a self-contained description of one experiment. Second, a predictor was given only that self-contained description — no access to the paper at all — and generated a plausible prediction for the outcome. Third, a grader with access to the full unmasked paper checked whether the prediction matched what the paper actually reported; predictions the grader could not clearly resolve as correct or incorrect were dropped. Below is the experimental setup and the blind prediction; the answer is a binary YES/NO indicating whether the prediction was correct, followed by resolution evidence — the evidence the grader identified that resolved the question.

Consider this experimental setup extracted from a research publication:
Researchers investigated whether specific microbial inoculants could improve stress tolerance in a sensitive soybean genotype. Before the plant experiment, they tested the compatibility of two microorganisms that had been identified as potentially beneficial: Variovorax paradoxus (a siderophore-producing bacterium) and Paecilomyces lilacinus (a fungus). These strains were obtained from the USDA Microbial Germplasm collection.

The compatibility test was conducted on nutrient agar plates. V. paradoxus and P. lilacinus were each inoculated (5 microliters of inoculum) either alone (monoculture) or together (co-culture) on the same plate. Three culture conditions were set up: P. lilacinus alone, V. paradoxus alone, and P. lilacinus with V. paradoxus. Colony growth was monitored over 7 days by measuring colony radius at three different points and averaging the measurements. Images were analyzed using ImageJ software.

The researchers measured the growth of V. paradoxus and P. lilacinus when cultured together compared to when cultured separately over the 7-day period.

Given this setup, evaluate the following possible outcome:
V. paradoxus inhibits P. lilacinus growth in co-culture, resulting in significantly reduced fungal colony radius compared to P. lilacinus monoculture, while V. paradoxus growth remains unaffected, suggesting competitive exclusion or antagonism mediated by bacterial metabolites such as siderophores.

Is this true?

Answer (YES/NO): NO